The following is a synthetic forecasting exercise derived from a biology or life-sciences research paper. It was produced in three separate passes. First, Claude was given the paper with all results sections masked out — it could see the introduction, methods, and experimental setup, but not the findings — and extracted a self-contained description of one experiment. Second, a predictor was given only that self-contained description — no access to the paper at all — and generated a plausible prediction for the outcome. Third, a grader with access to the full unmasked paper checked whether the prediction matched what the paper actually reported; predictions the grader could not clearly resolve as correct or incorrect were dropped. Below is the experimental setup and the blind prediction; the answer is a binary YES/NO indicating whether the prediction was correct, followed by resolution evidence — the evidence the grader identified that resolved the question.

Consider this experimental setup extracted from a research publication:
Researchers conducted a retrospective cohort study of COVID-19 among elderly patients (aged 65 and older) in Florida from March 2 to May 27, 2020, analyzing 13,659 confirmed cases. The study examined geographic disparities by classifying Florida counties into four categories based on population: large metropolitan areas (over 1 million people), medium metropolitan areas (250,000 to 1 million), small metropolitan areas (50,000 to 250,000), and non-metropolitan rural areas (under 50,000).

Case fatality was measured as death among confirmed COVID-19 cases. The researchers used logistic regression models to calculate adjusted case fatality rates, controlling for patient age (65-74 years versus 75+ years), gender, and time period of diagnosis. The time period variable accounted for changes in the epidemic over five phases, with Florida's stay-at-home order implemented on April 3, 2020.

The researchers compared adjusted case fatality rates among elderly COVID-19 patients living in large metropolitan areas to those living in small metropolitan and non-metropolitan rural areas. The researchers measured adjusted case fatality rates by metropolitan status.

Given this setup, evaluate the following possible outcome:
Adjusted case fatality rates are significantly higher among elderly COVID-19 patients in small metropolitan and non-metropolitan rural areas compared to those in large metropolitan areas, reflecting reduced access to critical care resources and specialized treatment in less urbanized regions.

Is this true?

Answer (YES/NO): NO